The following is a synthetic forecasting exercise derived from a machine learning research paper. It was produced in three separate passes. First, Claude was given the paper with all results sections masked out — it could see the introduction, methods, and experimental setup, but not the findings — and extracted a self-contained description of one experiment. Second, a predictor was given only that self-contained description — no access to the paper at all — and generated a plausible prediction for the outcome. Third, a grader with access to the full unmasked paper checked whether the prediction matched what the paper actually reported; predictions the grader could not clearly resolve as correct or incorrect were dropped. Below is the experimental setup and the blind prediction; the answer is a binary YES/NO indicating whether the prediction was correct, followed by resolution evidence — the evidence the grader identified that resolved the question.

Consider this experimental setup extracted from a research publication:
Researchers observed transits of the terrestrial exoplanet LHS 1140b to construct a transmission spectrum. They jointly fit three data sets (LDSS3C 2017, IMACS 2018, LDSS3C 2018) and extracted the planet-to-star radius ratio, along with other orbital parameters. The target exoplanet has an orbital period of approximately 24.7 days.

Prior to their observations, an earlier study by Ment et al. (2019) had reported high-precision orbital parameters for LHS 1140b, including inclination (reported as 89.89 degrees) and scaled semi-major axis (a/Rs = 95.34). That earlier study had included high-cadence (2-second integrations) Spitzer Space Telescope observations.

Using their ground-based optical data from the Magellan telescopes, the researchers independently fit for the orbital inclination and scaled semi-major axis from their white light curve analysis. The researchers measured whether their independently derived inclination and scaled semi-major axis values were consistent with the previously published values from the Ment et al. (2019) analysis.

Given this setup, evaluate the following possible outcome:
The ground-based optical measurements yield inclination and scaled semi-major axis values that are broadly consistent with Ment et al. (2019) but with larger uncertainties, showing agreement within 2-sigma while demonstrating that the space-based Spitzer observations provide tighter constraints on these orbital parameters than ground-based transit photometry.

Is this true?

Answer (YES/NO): NO